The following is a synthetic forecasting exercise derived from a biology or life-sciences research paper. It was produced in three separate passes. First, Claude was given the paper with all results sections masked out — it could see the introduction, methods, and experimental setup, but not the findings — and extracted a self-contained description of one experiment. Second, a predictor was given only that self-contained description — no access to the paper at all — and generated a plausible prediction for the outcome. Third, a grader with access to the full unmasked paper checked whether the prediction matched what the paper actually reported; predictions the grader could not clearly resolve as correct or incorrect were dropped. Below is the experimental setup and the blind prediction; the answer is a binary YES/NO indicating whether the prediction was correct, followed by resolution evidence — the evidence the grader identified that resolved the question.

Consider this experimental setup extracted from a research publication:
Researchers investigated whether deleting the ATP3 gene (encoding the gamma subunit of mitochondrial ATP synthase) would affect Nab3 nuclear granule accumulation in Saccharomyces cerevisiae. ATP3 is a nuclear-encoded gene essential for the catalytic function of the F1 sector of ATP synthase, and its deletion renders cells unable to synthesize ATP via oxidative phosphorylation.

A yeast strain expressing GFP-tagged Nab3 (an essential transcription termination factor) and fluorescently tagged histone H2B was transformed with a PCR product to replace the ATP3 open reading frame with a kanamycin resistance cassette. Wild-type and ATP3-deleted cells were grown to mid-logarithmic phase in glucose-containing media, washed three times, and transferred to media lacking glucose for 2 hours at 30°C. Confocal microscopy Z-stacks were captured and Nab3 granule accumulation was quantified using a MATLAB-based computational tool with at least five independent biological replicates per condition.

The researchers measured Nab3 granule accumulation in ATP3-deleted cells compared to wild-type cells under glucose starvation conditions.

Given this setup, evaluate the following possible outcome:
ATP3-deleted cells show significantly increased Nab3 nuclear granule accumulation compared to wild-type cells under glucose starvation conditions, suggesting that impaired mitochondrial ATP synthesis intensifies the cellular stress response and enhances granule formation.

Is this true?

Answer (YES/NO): YES